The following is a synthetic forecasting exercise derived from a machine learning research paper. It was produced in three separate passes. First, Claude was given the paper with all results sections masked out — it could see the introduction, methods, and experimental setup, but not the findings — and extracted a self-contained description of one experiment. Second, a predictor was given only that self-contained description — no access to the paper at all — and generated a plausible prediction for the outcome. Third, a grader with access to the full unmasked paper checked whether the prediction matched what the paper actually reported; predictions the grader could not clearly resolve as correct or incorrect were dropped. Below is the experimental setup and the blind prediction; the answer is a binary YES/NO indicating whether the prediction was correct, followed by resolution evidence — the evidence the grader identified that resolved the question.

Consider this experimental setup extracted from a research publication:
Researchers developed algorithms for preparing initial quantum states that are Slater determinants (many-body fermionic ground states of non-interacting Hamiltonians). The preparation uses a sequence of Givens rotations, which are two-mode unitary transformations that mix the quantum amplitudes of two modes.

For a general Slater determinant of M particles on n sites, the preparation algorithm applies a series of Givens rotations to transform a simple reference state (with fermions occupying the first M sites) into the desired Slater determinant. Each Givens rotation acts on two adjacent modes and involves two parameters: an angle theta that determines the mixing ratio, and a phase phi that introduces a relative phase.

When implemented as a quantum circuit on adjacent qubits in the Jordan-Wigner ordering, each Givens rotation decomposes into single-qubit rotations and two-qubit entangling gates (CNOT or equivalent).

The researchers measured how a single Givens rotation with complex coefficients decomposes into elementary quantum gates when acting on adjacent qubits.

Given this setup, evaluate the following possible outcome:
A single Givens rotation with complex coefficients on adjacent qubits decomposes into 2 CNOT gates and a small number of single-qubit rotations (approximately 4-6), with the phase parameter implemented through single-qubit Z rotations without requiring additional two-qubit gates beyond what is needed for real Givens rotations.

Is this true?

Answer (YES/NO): NO